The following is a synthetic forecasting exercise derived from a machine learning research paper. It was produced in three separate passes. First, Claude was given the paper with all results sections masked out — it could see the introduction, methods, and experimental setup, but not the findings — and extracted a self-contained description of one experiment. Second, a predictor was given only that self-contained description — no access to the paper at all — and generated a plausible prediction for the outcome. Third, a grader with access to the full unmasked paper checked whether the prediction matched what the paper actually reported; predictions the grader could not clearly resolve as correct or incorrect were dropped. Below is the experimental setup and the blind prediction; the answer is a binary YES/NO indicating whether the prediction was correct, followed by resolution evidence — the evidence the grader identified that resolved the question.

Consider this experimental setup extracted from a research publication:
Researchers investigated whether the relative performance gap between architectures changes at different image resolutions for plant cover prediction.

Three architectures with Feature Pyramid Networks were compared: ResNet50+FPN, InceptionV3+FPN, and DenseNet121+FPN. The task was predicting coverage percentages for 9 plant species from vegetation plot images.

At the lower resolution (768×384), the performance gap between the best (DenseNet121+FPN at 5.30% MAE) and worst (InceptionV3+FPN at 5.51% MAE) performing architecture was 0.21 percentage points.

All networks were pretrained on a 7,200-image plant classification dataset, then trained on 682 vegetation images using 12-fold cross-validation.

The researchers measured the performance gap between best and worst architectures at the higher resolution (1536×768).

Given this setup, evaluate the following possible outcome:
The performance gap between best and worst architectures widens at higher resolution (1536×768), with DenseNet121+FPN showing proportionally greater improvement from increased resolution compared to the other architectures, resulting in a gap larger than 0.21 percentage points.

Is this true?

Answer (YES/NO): NO